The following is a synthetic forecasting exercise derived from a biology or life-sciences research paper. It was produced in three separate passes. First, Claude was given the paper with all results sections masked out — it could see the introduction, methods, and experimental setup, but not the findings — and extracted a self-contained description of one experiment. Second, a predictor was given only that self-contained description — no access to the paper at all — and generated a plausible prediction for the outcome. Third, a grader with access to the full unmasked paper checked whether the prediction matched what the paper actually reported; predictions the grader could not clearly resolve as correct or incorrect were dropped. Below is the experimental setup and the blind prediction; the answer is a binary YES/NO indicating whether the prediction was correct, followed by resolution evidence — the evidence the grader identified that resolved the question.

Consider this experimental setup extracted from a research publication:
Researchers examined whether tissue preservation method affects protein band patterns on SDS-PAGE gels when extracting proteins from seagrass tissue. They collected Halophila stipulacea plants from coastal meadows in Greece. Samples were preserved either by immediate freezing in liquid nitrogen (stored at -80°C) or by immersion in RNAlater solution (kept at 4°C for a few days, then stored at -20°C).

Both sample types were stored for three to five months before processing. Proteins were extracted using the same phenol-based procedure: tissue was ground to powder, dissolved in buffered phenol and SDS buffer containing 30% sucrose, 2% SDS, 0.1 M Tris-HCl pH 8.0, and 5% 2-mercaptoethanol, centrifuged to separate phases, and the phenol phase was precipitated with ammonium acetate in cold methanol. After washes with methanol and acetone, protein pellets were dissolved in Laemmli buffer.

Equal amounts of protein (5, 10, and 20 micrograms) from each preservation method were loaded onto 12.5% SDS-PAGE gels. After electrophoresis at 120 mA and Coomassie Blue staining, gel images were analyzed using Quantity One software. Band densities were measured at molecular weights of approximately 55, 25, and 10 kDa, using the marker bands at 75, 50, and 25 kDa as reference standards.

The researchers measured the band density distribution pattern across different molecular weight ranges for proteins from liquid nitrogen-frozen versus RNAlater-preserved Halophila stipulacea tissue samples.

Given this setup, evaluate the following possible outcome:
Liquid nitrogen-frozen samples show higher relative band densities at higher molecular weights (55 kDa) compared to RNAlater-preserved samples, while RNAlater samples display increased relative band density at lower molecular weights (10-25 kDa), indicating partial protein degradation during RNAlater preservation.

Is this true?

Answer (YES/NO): NO